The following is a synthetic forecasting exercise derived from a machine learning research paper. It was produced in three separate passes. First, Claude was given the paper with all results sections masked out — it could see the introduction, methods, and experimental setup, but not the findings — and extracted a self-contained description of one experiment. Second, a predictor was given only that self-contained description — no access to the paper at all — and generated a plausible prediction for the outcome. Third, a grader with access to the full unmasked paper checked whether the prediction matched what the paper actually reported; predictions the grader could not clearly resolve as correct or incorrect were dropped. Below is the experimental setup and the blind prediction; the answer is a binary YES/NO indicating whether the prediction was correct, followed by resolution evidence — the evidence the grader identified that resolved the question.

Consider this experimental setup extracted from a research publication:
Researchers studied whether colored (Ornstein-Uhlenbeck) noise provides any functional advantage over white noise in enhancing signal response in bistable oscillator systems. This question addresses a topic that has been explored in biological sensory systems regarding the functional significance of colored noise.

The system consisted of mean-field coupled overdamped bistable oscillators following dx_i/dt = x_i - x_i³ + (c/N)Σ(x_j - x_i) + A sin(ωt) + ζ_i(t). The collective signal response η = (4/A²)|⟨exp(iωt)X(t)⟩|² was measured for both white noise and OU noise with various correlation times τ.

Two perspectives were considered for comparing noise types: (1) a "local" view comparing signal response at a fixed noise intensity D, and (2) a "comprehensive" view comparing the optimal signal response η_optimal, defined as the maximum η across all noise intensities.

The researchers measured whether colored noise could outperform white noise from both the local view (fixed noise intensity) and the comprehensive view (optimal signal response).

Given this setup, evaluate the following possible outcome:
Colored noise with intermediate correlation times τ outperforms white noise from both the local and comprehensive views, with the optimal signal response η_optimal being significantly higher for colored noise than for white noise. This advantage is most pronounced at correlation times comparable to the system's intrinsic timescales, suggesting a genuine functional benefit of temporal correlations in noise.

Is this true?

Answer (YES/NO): NO